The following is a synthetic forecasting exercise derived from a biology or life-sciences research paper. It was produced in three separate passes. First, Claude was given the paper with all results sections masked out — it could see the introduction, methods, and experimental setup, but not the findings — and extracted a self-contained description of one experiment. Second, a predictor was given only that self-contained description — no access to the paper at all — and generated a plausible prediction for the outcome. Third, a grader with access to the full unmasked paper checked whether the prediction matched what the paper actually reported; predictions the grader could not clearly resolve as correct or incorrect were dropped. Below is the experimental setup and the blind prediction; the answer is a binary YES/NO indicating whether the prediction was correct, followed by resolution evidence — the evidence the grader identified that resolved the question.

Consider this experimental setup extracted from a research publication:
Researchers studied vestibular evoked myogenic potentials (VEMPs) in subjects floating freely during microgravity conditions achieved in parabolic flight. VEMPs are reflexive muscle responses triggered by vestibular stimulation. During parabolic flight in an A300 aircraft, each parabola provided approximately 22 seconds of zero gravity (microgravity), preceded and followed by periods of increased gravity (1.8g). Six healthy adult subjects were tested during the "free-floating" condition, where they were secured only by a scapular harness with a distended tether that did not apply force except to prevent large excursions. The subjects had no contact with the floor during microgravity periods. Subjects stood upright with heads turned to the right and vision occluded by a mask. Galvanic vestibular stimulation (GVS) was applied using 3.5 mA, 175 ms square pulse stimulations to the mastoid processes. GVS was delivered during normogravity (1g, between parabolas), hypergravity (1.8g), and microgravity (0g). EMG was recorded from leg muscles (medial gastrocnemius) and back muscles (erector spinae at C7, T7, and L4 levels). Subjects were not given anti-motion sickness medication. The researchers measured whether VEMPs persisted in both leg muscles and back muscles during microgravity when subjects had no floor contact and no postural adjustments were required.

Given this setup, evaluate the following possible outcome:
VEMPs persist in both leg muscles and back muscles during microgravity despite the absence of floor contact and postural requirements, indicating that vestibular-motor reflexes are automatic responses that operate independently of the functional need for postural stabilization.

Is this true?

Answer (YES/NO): NO